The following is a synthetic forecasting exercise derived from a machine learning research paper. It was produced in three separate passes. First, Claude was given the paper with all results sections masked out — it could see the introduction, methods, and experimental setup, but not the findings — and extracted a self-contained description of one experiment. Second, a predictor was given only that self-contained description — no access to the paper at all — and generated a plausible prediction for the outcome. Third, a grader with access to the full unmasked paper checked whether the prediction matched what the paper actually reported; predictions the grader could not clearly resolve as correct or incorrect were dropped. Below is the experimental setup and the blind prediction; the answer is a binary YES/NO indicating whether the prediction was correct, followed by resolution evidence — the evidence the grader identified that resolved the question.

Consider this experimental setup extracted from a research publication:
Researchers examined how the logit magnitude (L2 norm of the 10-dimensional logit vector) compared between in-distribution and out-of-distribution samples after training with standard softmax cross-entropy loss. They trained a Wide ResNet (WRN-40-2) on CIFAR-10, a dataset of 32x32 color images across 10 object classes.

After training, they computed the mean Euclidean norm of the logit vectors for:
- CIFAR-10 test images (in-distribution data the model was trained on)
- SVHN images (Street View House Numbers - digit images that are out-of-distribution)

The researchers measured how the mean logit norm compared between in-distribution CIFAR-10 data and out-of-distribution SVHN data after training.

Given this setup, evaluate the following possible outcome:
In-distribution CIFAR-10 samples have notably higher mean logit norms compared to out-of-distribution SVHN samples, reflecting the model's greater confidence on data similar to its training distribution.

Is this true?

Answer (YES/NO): YES